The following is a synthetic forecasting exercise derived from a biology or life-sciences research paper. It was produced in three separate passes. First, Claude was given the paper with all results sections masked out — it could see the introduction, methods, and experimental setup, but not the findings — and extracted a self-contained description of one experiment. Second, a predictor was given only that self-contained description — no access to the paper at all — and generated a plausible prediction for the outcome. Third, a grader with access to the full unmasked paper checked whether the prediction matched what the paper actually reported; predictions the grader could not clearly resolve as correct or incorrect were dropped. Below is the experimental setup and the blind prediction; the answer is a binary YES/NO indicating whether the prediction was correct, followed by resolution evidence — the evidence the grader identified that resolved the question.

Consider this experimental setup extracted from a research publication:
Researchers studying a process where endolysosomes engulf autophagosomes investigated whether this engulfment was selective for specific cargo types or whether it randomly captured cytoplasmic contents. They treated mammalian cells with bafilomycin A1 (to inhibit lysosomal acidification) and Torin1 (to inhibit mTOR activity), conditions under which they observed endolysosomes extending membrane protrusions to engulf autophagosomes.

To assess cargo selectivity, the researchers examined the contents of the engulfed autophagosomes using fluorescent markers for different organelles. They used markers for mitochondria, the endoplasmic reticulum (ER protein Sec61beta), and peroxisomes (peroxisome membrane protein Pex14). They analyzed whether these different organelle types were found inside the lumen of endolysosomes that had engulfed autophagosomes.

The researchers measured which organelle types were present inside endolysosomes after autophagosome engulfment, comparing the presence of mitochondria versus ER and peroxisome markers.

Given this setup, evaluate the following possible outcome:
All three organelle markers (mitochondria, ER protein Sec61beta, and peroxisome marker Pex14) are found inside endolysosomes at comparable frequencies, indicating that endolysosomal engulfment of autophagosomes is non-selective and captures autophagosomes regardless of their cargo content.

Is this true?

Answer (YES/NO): NO